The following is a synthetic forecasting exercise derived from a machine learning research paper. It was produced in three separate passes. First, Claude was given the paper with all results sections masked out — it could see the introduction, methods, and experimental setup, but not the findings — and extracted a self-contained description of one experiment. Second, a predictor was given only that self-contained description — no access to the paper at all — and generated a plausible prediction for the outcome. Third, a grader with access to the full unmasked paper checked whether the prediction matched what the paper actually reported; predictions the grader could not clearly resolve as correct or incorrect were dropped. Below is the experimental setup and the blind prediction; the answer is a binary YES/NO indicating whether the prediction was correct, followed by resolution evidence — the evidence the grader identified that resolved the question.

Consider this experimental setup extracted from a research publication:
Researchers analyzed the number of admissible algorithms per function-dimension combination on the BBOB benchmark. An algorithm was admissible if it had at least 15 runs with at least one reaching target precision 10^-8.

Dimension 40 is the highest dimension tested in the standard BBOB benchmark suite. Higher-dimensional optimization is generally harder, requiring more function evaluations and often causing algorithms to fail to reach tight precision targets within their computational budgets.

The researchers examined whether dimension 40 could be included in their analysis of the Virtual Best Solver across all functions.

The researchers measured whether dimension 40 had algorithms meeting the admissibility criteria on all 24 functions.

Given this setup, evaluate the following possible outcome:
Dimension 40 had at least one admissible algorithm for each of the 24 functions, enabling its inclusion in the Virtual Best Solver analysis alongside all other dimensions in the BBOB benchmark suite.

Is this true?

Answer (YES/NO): NO